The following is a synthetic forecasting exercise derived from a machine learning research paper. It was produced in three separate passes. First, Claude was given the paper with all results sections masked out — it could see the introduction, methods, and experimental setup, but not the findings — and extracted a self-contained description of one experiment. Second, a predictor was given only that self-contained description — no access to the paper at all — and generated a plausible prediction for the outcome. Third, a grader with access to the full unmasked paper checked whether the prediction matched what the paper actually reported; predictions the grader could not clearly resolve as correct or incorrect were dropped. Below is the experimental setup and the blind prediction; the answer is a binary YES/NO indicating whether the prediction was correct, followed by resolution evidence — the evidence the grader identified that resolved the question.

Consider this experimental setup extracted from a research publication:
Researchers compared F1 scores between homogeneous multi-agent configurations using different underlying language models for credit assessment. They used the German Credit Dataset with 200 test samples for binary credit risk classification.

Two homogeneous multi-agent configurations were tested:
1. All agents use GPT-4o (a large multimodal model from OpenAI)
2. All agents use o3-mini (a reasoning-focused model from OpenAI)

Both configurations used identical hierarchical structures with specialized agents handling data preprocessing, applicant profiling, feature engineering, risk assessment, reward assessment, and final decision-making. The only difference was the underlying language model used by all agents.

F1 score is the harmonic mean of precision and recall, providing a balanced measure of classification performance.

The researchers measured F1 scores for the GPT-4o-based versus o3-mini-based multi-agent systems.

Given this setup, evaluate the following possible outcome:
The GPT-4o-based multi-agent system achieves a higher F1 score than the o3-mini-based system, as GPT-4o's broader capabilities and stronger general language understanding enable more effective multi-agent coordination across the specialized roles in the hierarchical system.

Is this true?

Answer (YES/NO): NO